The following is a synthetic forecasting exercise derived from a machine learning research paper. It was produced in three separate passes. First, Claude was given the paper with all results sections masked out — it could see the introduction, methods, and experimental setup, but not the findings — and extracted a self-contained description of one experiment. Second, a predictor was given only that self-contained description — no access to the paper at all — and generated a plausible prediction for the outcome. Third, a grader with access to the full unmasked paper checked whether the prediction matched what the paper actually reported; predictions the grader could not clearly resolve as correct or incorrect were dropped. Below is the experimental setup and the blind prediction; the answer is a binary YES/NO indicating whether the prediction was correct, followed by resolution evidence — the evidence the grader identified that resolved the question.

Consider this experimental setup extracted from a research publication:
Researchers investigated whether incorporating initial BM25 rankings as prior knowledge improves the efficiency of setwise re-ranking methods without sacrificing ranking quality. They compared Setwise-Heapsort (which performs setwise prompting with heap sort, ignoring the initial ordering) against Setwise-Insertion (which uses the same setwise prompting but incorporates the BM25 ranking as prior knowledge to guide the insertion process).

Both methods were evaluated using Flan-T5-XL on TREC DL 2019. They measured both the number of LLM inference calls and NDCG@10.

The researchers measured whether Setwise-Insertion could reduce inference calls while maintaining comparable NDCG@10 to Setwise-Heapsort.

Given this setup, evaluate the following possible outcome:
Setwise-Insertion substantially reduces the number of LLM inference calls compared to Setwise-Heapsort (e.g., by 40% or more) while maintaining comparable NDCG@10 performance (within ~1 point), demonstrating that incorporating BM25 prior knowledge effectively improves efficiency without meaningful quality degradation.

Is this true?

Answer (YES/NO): NO